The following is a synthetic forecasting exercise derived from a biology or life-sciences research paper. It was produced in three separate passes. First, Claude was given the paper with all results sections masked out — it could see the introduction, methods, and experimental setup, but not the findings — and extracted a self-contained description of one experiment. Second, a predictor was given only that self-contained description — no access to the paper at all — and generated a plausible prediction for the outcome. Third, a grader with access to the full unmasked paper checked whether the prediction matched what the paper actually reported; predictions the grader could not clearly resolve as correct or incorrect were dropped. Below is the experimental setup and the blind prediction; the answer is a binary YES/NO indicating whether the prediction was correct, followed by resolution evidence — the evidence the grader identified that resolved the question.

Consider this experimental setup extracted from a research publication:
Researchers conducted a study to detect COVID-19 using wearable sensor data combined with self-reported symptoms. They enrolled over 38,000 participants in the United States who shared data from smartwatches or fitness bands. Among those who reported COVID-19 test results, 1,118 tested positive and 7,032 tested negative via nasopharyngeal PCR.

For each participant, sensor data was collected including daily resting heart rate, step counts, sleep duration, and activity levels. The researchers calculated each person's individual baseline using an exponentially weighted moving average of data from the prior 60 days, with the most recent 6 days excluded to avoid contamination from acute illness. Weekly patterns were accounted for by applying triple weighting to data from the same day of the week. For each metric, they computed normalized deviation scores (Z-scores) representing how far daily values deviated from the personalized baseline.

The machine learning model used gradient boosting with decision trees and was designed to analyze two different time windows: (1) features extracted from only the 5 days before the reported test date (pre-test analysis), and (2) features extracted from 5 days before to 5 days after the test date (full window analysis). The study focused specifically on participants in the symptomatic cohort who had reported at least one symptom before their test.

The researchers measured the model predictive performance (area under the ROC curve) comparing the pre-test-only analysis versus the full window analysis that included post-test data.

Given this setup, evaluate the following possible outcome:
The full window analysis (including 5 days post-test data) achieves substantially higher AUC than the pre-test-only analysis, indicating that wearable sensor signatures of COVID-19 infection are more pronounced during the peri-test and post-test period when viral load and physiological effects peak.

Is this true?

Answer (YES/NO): NO